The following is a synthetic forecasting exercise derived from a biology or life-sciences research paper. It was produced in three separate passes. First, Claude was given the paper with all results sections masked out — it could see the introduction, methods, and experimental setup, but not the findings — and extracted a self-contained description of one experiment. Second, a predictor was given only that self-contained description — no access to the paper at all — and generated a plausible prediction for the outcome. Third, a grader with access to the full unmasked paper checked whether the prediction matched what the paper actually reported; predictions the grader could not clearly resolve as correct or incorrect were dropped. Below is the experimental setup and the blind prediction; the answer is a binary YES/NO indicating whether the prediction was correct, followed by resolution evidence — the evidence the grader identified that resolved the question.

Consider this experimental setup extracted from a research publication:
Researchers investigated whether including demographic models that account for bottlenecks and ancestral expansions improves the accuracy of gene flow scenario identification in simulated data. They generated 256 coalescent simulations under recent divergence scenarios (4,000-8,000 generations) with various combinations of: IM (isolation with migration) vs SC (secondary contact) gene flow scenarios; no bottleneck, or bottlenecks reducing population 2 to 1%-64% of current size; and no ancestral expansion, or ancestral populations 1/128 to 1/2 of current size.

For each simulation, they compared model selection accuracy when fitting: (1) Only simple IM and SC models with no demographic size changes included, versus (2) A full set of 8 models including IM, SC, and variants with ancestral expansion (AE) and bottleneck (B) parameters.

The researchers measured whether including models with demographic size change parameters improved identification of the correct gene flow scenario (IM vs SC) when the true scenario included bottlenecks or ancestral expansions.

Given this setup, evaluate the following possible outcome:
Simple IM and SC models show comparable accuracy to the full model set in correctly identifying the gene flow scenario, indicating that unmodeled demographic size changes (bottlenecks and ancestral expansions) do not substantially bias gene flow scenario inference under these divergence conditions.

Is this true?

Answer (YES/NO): NO